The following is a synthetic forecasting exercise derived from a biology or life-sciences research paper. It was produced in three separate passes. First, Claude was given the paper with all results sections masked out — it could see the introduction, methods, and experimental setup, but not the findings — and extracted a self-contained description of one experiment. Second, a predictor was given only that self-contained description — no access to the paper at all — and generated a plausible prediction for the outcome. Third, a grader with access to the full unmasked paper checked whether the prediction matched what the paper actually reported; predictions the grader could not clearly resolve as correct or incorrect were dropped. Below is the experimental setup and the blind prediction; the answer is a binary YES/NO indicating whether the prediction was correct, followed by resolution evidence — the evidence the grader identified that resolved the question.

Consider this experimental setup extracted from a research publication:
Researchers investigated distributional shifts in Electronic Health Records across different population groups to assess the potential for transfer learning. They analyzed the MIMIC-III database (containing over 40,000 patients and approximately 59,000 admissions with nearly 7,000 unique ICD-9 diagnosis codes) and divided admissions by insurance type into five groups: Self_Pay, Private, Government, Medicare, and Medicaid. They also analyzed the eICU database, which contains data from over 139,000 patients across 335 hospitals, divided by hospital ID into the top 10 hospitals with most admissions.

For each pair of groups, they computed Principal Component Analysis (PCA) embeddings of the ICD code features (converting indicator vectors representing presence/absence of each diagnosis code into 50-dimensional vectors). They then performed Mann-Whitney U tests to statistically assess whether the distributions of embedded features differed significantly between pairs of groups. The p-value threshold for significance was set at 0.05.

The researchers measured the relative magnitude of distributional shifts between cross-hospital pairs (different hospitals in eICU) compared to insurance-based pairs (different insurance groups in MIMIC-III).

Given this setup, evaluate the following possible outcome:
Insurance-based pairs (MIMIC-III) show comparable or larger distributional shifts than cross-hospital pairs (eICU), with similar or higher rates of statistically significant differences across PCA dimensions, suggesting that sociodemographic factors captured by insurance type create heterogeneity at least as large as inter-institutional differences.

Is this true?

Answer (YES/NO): NO